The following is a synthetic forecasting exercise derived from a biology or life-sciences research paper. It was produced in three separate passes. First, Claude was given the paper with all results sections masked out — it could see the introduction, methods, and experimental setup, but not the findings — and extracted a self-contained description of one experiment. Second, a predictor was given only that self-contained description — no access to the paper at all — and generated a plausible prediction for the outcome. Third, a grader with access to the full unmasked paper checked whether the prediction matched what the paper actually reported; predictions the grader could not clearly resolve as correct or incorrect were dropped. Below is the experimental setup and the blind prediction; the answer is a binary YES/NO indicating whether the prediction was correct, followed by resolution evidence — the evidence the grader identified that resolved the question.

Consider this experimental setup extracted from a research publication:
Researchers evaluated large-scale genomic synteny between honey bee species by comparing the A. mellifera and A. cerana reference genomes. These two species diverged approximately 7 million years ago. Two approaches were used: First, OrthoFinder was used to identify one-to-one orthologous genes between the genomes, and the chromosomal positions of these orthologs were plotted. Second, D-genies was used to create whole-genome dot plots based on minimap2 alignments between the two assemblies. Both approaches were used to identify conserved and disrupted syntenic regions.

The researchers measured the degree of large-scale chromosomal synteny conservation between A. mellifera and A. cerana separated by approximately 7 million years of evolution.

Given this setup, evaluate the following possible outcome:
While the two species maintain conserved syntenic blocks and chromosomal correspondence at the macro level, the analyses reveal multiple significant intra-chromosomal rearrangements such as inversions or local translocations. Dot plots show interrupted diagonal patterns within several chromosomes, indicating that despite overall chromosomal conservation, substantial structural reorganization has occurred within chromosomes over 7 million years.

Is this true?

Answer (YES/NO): NO